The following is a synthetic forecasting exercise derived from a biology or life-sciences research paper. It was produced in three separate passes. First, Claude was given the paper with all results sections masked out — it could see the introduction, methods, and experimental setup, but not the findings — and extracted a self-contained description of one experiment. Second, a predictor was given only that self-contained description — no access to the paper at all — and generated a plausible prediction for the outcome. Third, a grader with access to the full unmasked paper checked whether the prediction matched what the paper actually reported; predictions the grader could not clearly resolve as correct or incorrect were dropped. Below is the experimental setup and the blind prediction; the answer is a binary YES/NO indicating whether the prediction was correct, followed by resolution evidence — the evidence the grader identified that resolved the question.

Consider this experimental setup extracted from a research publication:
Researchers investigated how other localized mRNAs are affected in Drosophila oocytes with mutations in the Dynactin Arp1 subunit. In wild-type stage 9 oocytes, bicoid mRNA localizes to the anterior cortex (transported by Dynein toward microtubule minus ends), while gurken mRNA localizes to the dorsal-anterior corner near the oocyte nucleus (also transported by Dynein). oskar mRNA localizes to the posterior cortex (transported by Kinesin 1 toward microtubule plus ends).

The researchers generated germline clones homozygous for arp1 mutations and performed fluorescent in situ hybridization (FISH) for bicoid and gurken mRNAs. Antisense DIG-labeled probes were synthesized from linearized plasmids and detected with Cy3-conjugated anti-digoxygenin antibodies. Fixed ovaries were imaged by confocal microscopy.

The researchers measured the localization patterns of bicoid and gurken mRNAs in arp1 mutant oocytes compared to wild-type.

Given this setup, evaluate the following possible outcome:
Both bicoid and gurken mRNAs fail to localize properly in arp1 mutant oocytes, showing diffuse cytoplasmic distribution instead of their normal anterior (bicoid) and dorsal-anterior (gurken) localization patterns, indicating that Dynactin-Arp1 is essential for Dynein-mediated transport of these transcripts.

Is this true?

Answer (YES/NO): NO